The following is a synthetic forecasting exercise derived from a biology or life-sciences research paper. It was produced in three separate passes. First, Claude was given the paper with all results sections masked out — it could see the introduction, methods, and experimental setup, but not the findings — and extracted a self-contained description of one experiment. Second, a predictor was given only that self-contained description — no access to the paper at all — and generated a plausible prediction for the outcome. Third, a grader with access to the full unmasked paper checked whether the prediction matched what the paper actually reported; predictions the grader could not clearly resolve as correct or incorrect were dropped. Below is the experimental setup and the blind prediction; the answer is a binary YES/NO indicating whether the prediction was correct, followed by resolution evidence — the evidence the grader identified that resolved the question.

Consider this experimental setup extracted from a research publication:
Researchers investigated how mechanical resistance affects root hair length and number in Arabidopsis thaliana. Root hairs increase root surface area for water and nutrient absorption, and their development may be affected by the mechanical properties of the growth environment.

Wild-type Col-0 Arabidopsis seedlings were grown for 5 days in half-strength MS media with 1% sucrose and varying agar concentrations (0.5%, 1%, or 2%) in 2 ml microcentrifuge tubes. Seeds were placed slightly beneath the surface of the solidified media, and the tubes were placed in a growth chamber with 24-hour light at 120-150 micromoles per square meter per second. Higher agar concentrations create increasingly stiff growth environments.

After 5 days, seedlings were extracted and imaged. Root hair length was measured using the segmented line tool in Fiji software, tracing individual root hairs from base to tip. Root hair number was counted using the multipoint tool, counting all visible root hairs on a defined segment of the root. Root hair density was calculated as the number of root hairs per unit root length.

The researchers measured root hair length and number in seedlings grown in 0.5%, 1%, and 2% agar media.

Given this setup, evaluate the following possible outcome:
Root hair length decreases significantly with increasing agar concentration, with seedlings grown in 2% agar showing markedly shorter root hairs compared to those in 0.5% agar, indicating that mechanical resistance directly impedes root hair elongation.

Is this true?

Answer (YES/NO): YES